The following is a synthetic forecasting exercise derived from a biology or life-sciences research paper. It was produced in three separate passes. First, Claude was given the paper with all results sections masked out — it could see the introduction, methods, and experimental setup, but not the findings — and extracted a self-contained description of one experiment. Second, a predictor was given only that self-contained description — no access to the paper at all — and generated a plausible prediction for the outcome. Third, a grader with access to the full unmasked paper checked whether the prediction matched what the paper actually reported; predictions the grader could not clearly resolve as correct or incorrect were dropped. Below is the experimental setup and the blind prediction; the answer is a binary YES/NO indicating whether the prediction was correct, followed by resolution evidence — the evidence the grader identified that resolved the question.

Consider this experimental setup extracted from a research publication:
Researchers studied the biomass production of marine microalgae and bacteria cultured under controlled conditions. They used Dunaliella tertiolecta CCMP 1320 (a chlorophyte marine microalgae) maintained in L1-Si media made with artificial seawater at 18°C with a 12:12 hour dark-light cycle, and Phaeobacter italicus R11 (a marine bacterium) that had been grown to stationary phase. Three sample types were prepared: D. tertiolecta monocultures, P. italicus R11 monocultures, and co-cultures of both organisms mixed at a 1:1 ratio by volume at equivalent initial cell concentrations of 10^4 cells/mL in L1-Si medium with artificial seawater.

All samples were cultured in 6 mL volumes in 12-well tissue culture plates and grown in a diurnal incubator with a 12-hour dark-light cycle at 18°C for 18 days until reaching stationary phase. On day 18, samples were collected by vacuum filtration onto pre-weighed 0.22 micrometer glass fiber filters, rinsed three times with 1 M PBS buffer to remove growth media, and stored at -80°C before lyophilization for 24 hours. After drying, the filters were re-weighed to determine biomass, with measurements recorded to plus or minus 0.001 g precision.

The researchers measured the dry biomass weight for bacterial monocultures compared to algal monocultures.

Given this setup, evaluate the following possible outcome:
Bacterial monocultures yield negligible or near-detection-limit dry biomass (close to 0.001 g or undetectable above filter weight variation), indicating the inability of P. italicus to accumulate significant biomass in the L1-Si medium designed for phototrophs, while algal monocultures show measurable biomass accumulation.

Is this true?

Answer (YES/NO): YES